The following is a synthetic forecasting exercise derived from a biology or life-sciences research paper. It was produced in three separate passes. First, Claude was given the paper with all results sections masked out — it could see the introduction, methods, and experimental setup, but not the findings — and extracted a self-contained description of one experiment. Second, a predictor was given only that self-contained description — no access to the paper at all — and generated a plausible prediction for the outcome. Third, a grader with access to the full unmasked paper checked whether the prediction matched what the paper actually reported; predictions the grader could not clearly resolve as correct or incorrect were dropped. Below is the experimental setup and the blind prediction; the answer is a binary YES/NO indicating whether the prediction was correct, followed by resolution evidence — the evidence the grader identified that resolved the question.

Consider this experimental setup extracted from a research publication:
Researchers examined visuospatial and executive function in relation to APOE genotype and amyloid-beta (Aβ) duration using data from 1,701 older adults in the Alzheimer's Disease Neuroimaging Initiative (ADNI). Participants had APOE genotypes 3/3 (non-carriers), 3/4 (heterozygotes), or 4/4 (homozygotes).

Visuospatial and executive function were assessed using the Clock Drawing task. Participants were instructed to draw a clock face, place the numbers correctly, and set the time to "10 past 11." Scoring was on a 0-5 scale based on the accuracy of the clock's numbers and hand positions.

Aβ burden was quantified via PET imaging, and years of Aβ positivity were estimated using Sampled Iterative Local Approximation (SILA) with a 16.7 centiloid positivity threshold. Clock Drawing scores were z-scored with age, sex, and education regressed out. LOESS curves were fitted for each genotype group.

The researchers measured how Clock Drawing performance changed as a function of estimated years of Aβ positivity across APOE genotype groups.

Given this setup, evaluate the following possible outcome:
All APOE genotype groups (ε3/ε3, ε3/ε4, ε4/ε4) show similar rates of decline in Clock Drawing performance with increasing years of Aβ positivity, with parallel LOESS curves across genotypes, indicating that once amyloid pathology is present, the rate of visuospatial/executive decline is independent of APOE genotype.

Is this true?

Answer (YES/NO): NO